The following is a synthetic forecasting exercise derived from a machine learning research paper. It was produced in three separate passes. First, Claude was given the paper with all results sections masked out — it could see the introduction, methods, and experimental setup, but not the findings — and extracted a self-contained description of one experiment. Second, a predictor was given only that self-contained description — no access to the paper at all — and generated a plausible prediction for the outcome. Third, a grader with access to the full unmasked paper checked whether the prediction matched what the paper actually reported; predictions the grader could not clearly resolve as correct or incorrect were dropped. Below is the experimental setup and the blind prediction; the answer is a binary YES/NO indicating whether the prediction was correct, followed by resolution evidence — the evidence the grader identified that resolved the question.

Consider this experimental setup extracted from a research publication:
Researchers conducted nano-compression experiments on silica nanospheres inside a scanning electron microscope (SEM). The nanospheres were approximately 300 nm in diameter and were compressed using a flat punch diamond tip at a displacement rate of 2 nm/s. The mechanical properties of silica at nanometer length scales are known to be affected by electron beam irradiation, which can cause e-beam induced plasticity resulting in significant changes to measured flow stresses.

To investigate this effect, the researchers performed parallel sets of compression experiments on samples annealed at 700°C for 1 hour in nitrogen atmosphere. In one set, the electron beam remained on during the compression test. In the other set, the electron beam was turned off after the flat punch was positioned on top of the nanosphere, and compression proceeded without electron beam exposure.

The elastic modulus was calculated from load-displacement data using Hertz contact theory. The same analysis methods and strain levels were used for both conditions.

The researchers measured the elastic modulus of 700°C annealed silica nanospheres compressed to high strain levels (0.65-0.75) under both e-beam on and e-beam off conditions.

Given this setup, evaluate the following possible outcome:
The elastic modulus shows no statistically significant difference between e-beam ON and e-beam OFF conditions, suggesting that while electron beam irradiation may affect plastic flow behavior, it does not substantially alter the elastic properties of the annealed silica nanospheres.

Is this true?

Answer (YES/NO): NO